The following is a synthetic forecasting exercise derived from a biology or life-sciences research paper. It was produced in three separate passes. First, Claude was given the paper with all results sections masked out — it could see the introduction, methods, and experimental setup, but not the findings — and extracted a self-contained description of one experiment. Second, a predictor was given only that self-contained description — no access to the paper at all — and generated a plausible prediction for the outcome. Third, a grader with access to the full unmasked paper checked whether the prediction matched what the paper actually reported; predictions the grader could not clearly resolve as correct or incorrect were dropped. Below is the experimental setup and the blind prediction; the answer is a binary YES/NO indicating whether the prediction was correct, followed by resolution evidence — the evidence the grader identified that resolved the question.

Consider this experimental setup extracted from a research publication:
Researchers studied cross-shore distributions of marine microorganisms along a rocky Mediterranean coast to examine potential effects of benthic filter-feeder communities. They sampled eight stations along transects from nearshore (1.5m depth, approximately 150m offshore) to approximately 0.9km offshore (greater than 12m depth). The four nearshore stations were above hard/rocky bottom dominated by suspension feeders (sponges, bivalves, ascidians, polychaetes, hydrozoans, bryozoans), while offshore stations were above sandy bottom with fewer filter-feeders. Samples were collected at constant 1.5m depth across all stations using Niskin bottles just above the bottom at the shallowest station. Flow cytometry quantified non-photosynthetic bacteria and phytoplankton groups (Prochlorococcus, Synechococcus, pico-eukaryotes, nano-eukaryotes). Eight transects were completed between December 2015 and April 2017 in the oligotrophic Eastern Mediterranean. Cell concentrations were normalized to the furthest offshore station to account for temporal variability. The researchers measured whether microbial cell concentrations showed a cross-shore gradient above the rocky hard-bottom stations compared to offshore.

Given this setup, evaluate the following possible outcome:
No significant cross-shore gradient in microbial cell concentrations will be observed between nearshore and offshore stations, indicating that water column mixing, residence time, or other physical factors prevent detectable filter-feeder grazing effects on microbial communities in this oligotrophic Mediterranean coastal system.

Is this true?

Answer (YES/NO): NO